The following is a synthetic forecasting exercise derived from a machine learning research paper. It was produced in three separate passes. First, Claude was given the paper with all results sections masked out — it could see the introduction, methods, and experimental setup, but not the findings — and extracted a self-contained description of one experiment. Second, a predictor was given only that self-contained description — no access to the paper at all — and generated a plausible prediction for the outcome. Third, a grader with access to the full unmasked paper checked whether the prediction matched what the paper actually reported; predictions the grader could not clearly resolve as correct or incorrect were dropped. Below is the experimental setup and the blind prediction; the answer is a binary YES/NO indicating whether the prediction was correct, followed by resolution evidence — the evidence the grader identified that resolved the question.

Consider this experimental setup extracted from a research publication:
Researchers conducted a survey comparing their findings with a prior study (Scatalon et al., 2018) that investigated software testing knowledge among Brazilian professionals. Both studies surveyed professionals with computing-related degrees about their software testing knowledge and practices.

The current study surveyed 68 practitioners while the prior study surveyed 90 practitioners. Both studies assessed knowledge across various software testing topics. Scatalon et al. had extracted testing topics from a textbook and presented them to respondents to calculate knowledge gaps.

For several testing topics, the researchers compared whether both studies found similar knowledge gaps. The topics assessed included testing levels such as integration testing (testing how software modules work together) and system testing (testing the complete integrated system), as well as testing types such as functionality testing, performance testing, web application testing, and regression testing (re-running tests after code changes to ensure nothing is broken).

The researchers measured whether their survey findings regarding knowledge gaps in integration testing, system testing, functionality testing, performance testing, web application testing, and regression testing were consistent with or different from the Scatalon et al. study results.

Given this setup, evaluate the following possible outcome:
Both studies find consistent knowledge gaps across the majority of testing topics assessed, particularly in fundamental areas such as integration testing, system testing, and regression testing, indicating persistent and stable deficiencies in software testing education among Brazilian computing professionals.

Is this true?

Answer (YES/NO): YES